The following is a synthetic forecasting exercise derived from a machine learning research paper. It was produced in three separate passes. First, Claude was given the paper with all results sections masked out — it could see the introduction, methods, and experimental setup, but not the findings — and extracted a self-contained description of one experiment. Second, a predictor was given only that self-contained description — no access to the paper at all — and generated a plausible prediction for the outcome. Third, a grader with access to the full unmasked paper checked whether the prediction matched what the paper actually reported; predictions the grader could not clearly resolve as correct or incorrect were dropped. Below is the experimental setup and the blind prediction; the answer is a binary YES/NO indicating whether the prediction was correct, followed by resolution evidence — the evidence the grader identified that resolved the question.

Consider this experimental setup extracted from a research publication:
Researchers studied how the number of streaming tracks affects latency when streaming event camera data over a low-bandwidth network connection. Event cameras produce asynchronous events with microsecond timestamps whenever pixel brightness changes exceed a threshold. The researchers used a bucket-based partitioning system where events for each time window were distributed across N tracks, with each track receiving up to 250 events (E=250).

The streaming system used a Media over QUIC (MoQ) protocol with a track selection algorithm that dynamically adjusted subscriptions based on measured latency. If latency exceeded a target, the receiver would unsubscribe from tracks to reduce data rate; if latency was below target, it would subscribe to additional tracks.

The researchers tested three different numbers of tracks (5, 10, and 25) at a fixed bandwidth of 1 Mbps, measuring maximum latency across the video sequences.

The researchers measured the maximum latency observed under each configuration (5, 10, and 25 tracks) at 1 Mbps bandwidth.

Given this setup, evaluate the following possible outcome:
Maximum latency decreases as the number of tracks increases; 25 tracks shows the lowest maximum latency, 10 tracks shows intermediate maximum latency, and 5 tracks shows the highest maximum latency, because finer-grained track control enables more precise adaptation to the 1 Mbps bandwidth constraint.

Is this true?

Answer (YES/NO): NO